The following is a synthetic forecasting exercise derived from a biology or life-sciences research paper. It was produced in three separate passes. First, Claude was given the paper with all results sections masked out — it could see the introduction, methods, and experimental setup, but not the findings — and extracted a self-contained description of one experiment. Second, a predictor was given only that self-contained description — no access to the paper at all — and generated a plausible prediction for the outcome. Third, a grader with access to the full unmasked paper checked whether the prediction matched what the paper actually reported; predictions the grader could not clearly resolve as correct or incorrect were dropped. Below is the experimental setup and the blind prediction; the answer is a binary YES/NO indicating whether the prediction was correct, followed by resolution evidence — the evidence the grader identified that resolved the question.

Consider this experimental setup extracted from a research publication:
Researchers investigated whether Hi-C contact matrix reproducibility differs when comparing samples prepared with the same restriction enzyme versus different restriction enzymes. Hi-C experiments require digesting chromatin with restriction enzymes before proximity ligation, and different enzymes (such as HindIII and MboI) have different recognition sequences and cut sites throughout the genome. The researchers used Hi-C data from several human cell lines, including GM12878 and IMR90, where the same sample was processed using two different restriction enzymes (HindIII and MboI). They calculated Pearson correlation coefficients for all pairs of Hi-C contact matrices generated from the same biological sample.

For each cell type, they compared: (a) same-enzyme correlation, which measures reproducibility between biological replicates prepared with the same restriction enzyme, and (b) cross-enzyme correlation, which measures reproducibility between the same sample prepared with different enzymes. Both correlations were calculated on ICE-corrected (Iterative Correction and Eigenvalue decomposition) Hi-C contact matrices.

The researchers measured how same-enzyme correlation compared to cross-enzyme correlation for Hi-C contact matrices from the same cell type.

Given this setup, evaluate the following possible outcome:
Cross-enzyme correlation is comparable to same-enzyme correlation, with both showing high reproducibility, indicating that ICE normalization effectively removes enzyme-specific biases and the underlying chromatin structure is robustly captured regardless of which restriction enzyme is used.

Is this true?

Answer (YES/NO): NO